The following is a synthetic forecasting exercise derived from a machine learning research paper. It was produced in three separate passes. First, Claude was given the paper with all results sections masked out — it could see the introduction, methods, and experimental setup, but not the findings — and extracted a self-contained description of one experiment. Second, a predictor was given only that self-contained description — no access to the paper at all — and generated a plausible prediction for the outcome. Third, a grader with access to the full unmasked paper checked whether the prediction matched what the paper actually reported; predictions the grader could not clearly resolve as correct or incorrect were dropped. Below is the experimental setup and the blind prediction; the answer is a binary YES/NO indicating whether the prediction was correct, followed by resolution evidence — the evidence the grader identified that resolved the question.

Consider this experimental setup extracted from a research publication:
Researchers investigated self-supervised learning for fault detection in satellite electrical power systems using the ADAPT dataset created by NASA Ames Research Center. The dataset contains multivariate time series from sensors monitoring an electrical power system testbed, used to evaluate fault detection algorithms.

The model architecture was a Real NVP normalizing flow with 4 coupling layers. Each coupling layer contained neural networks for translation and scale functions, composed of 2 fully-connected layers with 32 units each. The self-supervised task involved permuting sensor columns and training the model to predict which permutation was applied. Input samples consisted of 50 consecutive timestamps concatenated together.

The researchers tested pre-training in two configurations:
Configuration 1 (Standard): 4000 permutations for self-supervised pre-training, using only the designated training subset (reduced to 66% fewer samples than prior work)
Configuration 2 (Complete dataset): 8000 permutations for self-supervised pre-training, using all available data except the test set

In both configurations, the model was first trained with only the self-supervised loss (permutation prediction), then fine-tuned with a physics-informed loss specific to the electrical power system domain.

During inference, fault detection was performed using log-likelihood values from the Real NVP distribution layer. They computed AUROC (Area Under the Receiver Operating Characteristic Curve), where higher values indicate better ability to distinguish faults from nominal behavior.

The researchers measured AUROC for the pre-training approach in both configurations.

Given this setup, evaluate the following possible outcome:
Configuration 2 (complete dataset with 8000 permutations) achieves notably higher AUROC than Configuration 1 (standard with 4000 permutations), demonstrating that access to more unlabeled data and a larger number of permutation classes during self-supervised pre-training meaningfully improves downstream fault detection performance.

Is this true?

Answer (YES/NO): YES